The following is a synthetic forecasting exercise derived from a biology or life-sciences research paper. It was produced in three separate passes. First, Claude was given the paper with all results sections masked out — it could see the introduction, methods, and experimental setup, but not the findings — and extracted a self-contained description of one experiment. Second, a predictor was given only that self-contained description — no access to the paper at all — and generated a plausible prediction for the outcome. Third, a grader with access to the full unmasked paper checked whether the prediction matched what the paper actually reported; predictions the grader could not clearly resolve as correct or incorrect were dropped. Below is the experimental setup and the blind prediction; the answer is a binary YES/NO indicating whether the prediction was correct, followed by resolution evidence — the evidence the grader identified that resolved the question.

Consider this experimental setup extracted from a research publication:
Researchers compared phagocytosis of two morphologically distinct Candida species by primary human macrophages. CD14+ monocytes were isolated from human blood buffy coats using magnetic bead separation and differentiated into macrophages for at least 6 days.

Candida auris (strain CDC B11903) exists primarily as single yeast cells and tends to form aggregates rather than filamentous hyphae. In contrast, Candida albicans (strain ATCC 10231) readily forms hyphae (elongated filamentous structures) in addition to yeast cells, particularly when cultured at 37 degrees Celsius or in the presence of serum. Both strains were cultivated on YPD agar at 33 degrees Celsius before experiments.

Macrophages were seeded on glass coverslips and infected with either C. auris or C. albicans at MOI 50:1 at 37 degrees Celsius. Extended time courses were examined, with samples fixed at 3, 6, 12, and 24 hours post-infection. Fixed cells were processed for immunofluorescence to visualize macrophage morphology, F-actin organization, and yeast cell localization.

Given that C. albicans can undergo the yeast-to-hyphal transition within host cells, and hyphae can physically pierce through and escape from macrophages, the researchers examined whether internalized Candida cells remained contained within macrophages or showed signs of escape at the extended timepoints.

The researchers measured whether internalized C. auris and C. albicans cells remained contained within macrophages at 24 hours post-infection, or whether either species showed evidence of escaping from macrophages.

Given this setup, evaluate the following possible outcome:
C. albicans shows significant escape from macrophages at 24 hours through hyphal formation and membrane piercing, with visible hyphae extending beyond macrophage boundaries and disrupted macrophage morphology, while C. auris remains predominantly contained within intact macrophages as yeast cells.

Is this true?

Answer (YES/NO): YES